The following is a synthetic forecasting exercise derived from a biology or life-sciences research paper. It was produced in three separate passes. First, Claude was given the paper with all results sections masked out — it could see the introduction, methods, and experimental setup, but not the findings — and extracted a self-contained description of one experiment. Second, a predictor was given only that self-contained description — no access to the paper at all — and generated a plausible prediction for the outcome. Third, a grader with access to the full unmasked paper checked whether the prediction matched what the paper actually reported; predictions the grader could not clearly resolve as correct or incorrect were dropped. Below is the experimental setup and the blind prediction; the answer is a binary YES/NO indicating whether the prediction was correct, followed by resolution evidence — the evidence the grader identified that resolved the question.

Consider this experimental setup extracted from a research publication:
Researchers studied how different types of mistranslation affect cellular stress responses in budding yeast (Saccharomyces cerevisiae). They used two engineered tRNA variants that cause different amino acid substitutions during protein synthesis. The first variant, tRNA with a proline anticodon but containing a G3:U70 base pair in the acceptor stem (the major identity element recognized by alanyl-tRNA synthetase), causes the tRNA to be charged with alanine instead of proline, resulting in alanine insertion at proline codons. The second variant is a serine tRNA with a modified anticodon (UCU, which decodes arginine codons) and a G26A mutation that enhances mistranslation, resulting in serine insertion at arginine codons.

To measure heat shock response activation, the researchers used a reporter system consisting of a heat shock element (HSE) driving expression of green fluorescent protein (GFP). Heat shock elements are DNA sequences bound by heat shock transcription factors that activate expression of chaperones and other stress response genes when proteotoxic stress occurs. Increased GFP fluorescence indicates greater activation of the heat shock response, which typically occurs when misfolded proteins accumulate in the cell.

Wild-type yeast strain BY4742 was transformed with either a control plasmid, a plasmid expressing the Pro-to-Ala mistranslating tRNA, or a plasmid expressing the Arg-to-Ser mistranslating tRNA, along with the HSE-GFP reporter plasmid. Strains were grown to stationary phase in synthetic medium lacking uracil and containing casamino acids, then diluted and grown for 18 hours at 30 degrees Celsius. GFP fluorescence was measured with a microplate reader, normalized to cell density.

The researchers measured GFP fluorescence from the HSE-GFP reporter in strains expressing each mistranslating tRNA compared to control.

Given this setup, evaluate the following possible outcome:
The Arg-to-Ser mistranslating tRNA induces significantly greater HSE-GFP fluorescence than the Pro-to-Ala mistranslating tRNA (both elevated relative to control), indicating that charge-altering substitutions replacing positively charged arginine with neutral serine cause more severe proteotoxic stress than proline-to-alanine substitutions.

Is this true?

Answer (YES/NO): NO